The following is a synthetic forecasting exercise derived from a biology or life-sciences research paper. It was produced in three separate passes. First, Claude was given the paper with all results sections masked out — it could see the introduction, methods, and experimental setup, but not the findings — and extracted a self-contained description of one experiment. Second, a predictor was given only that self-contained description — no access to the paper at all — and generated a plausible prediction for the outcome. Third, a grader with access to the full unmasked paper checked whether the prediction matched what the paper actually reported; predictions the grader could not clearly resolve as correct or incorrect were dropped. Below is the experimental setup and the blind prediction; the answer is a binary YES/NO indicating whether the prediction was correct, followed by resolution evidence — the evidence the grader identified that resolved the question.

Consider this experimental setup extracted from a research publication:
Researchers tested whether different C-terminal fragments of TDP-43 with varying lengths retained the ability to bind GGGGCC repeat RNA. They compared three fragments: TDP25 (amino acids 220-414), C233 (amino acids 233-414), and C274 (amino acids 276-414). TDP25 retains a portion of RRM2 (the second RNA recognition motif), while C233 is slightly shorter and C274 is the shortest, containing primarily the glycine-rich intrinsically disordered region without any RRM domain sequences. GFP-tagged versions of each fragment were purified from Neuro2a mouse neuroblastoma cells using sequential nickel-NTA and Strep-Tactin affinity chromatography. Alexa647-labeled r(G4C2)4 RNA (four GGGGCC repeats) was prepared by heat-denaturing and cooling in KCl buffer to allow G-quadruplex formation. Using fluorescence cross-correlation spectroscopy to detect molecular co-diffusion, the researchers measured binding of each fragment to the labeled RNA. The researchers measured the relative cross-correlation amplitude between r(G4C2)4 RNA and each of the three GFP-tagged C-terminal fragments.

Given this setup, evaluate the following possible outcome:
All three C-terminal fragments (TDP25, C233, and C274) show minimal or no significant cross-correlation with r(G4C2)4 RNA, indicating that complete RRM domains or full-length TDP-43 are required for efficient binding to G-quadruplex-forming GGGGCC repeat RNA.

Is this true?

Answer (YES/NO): NO